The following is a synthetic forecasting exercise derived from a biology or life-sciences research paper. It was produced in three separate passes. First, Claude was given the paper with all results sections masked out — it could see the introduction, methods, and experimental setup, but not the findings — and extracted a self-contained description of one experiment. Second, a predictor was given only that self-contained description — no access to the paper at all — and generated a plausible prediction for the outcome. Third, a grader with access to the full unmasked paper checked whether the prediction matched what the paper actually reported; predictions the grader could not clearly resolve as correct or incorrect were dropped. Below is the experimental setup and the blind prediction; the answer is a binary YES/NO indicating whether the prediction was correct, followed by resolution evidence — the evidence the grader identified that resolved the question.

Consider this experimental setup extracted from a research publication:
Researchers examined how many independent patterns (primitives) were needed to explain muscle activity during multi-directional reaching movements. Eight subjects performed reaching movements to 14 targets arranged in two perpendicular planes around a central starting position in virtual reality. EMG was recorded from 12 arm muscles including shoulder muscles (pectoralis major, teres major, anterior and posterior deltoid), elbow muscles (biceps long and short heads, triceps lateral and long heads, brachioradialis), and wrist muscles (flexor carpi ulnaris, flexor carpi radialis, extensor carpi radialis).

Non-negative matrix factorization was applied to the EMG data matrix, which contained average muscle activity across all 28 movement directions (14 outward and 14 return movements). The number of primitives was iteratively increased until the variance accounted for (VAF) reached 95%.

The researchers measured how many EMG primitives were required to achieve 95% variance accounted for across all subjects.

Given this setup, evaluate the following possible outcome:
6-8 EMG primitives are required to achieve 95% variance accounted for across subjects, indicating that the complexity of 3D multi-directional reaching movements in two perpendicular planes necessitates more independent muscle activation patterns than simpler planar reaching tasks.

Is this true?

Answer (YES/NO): NO